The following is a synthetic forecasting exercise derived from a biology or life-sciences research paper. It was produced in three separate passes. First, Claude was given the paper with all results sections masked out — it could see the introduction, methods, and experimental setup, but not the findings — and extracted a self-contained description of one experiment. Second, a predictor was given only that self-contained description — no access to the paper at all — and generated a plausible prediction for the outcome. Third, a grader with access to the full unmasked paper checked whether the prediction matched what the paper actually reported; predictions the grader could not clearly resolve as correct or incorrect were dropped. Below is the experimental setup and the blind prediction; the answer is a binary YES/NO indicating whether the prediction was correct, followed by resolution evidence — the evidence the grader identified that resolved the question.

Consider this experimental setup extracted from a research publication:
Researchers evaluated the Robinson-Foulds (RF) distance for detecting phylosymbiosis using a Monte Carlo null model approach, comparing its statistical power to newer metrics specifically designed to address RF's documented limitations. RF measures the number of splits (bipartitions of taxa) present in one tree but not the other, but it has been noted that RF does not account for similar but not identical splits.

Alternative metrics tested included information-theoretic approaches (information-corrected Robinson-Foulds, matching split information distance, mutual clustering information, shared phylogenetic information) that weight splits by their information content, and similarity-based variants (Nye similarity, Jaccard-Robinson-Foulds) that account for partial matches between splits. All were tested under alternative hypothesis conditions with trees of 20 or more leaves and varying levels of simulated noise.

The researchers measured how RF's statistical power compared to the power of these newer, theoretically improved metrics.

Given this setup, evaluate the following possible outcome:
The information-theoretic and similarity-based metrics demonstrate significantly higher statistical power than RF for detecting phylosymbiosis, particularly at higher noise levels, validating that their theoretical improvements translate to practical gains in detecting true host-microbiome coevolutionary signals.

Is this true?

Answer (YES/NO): NO